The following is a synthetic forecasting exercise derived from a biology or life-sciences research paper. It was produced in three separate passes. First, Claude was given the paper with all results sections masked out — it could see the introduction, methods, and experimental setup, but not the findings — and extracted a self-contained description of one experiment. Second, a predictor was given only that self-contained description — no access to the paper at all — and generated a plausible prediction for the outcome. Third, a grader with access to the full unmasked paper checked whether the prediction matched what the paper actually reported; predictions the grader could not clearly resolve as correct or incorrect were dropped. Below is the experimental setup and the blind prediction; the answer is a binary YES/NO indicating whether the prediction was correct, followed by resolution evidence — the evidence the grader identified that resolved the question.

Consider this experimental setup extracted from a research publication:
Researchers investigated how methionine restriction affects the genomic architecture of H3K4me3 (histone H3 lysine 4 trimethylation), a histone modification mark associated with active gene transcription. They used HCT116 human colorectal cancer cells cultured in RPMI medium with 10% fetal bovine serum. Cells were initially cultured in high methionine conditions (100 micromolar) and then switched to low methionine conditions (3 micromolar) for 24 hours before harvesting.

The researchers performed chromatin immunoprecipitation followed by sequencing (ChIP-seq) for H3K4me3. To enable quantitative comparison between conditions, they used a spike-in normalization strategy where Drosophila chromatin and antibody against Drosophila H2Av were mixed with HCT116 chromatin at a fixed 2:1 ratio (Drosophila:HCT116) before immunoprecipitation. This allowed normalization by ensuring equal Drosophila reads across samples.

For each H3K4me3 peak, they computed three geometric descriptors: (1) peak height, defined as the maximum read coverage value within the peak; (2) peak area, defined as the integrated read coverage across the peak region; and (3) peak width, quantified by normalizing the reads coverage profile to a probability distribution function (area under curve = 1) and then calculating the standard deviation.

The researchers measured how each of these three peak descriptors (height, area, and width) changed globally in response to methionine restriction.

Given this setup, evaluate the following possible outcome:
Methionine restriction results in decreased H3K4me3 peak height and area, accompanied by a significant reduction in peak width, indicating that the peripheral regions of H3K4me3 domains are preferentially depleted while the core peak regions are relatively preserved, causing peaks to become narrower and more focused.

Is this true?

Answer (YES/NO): NO